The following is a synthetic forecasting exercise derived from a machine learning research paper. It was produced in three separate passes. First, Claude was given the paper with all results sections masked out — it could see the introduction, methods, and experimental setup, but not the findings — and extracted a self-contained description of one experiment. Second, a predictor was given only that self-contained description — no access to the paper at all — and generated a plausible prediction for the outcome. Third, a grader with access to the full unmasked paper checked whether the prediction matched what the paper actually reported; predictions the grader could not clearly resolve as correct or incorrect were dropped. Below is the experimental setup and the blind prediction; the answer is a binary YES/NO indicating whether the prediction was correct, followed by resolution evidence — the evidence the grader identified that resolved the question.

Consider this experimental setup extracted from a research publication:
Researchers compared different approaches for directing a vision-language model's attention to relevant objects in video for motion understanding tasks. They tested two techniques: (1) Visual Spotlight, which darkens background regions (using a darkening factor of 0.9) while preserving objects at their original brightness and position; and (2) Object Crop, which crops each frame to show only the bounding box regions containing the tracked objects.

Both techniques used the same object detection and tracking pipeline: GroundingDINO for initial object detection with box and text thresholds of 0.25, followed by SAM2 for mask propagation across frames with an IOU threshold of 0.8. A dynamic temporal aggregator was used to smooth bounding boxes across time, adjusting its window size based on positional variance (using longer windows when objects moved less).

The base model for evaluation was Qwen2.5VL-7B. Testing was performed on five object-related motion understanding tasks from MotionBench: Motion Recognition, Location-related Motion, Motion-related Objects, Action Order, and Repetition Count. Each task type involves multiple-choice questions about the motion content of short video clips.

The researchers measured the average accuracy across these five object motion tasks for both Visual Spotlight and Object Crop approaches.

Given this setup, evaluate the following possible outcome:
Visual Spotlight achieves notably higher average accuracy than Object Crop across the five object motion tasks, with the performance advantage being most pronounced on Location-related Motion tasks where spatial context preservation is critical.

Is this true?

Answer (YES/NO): NO